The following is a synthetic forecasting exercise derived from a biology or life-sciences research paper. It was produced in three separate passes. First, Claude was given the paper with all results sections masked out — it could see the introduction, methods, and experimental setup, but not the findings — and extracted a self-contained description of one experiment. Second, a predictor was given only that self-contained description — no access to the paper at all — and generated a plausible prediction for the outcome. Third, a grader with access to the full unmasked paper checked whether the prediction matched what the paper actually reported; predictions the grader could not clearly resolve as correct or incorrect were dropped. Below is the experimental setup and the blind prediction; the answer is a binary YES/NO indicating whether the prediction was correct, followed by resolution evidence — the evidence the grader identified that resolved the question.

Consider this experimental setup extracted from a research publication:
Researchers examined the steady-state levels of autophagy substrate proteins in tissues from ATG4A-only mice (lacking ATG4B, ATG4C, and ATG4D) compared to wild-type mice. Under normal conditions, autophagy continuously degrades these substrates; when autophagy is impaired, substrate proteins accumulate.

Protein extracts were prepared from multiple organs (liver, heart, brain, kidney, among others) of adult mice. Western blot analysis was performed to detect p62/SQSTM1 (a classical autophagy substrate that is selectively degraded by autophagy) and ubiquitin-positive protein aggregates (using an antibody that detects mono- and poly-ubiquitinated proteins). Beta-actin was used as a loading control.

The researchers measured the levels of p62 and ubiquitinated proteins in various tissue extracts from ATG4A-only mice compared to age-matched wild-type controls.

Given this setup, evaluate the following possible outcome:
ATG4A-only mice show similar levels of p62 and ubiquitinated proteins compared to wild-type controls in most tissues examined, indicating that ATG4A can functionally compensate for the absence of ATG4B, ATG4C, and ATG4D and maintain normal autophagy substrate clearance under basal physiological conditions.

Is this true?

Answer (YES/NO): NO